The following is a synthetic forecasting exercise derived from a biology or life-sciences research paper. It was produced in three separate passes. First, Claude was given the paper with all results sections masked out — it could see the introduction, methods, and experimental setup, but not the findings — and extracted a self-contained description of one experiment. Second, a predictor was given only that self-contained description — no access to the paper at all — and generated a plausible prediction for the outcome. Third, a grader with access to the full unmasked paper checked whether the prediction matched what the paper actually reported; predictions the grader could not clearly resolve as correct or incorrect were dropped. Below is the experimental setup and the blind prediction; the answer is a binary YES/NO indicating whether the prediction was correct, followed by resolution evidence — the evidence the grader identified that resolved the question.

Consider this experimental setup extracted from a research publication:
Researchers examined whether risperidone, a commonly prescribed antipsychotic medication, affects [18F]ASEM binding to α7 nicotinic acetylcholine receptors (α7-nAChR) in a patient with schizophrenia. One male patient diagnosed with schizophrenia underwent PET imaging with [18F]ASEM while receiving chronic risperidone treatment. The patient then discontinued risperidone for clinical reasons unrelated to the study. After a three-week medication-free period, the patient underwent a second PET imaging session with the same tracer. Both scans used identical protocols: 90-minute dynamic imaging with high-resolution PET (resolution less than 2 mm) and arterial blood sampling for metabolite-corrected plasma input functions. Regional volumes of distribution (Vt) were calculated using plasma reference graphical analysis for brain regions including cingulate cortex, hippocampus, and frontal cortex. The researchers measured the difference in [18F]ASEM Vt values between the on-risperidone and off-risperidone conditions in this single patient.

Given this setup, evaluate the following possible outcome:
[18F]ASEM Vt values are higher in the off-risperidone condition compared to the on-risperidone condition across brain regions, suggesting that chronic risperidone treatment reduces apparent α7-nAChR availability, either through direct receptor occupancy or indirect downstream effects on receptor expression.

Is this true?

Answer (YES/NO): NO